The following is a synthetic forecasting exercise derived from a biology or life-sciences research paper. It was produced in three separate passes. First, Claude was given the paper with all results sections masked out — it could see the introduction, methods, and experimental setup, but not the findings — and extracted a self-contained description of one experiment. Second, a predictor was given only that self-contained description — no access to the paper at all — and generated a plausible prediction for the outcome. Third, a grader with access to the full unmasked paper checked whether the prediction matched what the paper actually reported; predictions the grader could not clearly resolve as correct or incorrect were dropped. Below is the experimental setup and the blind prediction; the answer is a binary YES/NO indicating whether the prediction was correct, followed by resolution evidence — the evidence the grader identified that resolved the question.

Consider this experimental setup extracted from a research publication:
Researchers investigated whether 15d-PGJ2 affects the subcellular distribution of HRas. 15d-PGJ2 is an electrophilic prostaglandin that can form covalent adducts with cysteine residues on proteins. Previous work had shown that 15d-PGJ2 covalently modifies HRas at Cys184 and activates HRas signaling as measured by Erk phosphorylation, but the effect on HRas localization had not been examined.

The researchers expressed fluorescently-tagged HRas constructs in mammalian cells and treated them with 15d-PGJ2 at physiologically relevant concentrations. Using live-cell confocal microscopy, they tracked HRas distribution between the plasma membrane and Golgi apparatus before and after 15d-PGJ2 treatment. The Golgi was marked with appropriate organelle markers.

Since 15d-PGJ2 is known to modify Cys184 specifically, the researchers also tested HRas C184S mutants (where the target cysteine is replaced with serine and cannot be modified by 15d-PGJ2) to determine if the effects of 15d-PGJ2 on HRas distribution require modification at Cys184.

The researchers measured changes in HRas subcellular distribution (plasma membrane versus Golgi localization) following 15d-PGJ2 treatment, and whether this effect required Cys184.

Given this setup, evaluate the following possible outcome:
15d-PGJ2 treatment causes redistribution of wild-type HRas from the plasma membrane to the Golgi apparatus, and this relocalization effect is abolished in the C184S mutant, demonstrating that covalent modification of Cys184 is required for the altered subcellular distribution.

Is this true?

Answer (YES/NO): NO